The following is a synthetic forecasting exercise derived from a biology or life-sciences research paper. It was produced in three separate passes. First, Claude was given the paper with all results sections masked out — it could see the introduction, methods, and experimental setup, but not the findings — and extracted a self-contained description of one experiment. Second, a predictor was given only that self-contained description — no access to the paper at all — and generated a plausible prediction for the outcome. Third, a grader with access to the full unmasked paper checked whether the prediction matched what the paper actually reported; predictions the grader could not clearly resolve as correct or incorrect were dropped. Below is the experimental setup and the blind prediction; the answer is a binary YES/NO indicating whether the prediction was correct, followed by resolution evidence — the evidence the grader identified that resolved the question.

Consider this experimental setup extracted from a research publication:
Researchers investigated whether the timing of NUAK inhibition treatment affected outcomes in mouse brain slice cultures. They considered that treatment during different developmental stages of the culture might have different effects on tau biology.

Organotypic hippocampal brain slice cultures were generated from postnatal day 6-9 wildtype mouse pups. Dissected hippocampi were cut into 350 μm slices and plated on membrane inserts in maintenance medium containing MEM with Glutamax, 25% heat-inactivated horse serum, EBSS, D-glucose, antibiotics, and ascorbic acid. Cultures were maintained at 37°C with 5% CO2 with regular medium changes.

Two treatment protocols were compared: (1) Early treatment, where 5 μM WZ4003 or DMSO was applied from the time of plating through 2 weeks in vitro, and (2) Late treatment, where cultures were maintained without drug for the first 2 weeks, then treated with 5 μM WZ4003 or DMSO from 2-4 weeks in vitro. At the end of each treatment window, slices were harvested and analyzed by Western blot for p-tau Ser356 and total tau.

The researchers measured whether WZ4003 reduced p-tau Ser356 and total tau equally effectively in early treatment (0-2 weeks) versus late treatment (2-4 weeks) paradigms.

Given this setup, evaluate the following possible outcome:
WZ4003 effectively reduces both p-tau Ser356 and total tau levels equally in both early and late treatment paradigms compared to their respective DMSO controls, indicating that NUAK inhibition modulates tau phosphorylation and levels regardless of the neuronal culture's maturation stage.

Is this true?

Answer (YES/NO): NO